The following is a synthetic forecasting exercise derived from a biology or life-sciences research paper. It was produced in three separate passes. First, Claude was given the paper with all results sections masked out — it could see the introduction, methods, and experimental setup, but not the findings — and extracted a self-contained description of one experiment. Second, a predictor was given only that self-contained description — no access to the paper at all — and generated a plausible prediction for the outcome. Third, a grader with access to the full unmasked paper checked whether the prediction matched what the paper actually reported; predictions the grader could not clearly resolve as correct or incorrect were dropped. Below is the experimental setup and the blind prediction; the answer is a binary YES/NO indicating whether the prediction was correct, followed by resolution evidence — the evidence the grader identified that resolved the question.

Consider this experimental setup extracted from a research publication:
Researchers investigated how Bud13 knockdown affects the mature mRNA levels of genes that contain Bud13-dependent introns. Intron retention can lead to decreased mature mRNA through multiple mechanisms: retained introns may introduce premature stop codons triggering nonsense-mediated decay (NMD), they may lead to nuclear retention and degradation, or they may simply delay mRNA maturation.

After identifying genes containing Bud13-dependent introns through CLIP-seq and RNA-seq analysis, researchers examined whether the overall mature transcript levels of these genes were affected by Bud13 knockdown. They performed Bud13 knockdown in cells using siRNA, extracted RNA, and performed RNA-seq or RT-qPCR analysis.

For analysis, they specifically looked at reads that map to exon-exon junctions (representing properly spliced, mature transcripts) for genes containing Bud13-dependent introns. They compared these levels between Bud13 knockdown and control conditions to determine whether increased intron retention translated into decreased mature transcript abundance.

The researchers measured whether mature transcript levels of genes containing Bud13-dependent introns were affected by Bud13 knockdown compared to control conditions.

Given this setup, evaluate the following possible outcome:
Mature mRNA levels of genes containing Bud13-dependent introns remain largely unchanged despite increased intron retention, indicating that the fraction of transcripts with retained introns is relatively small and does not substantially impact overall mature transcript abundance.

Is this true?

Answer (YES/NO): NO